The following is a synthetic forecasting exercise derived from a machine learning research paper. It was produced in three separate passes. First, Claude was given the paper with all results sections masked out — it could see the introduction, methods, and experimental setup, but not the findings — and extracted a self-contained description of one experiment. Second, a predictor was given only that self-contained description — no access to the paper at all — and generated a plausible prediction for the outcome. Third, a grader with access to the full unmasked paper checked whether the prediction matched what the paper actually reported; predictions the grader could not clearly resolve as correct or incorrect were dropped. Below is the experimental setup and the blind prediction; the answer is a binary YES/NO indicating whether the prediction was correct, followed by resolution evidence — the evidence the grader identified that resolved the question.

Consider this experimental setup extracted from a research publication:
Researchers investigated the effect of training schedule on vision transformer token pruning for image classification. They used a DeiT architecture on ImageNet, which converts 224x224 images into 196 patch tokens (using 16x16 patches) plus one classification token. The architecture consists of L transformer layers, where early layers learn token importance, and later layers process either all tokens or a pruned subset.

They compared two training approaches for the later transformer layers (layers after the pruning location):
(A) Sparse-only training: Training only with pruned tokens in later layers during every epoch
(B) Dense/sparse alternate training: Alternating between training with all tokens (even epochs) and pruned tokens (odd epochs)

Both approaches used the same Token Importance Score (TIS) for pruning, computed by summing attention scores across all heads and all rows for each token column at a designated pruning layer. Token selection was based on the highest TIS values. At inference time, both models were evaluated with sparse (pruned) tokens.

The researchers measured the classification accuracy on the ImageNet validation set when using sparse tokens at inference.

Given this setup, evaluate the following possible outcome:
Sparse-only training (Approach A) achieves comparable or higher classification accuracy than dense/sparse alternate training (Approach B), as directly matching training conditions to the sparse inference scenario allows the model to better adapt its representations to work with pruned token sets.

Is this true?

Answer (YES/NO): NO